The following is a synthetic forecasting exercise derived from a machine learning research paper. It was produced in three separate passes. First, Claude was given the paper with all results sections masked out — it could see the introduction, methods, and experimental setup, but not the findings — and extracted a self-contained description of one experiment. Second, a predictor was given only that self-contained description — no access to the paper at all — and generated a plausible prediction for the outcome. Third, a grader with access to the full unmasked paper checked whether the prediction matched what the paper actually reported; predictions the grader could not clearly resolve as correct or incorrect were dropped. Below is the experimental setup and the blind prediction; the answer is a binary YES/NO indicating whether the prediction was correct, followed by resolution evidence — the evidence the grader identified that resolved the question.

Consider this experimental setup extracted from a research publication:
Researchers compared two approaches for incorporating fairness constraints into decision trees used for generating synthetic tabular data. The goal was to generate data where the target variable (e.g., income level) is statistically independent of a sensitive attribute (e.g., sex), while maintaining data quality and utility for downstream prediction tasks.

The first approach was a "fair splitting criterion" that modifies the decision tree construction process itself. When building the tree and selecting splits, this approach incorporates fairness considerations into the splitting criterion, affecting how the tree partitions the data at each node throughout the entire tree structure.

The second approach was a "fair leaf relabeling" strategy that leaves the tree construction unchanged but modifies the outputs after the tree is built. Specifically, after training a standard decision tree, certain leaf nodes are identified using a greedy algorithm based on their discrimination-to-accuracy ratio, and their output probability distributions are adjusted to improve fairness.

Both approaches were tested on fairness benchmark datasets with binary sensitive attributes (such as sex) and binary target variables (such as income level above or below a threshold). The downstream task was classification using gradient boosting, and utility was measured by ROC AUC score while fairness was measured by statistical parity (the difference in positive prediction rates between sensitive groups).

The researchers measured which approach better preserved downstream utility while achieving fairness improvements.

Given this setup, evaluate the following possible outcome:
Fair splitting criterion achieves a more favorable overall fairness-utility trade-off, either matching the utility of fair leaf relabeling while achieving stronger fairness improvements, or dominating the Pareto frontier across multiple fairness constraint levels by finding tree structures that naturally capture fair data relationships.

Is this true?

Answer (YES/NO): NO